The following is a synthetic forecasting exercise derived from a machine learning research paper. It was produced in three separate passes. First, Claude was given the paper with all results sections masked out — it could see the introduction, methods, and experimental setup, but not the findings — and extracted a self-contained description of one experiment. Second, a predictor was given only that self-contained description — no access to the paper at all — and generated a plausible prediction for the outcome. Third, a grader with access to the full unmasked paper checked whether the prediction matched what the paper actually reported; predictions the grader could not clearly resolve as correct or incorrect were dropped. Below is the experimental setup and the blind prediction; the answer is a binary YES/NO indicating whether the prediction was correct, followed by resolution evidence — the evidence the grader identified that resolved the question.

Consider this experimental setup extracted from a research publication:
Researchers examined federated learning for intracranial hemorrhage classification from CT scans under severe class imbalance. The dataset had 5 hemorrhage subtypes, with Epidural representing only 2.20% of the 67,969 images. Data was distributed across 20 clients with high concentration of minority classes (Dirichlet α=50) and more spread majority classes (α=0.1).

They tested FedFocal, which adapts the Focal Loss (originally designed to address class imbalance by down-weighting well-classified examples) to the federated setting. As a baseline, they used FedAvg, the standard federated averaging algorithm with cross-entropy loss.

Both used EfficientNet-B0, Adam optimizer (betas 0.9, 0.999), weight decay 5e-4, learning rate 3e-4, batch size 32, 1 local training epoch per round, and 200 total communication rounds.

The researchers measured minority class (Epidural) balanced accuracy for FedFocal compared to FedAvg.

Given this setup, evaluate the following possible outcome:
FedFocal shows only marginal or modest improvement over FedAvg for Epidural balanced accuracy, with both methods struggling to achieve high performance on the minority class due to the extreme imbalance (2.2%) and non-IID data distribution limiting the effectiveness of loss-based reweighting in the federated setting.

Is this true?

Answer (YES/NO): NO